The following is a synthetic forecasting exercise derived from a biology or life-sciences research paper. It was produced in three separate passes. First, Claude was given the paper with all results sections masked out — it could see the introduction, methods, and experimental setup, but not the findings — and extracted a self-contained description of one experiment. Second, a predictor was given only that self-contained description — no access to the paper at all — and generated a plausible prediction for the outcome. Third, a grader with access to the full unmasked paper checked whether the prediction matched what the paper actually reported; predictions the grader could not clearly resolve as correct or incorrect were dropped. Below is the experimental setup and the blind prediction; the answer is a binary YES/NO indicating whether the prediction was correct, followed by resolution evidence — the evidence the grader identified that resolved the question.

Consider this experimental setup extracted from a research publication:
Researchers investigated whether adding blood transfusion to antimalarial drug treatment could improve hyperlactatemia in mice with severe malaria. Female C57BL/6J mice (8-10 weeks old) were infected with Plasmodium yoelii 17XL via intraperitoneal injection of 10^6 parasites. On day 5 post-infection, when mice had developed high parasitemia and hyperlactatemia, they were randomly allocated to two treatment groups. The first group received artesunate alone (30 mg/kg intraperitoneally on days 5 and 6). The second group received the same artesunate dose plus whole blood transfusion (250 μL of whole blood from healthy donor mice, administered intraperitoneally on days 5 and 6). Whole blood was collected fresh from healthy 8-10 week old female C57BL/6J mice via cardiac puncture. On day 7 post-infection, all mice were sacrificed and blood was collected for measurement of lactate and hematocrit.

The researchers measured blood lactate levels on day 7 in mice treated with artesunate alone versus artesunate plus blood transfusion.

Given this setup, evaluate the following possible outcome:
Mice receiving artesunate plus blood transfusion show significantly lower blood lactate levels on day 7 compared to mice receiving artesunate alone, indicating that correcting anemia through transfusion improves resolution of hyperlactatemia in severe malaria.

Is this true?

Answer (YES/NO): YES